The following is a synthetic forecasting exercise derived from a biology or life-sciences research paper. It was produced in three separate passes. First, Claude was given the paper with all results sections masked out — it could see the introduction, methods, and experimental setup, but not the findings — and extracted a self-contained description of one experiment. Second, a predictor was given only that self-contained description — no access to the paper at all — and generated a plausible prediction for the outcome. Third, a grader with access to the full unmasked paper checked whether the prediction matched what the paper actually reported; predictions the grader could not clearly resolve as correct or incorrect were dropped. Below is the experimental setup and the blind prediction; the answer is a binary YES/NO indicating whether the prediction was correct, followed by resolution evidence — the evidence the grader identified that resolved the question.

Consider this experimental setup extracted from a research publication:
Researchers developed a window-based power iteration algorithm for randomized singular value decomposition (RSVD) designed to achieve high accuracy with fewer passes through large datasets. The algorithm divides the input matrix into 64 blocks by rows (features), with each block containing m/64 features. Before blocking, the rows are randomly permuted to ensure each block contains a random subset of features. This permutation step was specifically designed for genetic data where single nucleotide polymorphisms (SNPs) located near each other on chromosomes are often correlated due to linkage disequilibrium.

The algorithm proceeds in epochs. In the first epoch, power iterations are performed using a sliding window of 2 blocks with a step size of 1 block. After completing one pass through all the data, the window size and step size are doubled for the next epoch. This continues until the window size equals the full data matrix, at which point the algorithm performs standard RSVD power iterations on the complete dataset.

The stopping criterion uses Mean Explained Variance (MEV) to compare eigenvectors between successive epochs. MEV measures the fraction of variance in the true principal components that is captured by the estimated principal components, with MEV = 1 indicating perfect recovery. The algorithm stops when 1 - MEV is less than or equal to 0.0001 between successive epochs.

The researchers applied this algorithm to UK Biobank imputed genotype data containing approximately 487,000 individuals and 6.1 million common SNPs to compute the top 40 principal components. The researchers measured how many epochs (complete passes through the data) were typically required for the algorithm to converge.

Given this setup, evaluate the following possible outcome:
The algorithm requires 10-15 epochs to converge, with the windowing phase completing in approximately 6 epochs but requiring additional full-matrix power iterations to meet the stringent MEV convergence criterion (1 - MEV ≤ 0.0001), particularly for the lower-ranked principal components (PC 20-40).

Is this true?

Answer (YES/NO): NO